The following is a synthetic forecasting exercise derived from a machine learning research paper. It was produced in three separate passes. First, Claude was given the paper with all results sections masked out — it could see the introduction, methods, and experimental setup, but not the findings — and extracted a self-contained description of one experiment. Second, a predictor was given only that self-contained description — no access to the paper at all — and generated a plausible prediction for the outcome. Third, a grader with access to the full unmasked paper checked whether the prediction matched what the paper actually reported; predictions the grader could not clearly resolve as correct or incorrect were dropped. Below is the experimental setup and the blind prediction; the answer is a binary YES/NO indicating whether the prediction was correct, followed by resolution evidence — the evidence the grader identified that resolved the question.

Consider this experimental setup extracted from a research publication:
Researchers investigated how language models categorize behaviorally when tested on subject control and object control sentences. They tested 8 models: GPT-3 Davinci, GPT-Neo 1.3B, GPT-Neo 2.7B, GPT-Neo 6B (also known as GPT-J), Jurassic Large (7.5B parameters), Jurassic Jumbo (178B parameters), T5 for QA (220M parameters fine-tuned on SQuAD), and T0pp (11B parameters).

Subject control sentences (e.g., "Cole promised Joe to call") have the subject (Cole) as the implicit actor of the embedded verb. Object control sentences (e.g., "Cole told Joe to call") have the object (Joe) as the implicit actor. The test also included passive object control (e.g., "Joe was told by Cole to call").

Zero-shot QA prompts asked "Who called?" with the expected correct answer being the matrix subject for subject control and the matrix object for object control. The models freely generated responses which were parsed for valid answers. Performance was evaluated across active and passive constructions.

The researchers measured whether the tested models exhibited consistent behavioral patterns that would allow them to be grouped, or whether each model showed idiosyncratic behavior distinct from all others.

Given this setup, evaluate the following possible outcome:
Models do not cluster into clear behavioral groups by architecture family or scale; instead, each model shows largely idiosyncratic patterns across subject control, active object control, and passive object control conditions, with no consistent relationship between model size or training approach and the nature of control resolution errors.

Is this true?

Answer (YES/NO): NO